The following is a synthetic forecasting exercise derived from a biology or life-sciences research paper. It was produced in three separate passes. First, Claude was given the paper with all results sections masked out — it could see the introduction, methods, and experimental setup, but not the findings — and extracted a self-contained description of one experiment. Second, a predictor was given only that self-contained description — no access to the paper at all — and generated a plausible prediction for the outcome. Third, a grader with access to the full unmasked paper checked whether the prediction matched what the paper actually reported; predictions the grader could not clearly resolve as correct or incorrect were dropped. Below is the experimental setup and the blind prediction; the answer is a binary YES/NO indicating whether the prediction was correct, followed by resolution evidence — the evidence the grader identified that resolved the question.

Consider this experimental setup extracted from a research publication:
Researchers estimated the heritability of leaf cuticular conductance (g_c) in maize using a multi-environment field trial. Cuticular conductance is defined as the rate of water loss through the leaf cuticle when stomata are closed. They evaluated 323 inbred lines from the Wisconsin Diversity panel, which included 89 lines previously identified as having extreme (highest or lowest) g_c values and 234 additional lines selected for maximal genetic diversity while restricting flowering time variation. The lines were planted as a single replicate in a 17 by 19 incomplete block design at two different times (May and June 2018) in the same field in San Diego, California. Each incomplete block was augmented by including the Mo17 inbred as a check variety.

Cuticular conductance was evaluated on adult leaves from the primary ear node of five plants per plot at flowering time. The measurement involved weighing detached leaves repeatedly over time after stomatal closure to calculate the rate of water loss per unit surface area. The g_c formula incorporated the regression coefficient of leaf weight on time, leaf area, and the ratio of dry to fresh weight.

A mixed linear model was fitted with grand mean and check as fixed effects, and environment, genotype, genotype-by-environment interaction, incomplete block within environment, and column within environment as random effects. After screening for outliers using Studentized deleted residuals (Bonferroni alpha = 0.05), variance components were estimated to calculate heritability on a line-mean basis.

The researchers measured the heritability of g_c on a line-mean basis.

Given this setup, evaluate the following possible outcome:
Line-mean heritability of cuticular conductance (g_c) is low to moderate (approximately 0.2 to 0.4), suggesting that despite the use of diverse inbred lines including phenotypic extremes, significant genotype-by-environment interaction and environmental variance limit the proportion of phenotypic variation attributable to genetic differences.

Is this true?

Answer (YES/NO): NO